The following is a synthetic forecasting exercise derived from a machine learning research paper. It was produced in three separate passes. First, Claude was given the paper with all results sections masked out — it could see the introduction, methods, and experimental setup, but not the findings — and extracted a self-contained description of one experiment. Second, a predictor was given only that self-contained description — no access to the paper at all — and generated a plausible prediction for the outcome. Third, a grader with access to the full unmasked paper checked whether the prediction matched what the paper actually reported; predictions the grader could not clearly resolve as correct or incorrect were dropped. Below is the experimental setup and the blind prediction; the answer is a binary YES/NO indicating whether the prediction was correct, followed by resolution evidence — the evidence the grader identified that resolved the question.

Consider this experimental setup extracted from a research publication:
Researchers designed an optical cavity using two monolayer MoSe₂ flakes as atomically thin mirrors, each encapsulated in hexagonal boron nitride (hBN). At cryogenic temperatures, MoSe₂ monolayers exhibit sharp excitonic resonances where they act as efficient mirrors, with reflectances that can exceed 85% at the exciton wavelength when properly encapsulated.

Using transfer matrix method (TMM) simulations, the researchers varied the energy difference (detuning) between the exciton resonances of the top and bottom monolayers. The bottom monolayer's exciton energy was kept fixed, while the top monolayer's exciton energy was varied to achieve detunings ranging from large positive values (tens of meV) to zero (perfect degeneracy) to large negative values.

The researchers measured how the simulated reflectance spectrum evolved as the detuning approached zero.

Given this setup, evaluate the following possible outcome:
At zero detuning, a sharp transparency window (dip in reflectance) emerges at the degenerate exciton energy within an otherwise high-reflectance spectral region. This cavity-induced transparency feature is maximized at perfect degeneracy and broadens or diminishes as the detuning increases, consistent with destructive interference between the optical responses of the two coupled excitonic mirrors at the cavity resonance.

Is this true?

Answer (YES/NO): YES